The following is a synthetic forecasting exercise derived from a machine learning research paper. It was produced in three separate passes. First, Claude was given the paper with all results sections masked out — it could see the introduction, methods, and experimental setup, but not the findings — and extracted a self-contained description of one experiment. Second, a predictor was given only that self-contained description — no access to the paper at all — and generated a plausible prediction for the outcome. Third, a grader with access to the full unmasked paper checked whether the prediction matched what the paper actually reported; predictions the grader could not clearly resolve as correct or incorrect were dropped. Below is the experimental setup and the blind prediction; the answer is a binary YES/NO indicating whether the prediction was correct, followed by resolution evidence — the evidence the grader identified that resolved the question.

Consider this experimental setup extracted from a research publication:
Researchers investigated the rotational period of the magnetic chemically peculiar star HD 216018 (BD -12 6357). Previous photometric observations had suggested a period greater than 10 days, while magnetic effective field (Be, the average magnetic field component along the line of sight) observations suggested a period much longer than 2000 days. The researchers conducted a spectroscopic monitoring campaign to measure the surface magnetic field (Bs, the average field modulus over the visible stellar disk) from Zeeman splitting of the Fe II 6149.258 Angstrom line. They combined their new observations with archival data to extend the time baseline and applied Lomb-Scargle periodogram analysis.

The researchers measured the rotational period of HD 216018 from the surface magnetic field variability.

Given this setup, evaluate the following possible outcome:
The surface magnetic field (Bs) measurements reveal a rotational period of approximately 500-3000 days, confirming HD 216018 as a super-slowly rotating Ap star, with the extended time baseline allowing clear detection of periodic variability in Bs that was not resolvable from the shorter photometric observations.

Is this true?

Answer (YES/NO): NO